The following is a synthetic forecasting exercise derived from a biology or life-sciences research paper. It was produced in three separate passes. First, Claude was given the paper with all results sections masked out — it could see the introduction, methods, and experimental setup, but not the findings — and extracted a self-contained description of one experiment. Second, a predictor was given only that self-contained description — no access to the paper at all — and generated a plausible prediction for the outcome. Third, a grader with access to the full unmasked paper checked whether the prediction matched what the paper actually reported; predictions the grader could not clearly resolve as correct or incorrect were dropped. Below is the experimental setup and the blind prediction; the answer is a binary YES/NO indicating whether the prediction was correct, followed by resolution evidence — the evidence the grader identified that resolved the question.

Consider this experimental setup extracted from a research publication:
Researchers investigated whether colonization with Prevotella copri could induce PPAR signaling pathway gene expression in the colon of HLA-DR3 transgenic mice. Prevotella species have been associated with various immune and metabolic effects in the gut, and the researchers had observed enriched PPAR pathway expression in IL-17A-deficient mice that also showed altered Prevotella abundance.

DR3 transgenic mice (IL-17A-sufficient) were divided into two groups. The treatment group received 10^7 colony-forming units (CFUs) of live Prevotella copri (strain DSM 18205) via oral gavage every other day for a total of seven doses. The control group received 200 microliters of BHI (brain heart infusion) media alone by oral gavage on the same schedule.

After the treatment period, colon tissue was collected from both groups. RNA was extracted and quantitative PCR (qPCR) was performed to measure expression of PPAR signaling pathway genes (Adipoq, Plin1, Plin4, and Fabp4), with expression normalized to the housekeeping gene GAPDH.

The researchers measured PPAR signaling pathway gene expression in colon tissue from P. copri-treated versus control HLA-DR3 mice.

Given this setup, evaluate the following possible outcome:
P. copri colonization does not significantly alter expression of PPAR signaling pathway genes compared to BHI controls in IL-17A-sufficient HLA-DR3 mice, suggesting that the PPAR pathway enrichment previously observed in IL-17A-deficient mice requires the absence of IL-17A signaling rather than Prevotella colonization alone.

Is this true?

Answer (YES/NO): NO